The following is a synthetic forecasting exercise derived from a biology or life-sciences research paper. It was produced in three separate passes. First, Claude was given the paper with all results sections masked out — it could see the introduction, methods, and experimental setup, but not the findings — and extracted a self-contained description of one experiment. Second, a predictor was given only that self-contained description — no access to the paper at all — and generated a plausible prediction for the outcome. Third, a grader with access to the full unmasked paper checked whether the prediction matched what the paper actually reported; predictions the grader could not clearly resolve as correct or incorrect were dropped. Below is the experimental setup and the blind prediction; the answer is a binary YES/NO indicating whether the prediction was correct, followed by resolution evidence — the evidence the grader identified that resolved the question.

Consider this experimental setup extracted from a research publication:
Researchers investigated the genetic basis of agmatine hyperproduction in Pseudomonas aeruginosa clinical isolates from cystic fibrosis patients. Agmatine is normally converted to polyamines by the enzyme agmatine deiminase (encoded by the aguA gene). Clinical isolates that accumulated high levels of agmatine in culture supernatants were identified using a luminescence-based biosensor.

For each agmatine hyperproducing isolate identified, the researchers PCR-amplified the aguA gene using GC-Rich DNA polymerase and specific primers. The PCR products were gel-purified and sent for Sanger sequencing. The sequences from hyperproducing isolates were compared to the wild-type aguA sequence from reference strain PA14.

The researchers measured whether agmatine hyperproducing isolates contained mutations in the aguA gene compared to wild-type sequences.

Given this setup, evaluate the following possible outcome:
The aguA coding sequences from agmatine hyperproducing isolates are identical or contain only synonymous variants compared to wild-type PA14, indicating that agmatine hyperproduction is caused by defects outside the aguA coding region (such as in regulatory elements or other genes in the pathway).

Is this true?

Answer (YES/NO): NO